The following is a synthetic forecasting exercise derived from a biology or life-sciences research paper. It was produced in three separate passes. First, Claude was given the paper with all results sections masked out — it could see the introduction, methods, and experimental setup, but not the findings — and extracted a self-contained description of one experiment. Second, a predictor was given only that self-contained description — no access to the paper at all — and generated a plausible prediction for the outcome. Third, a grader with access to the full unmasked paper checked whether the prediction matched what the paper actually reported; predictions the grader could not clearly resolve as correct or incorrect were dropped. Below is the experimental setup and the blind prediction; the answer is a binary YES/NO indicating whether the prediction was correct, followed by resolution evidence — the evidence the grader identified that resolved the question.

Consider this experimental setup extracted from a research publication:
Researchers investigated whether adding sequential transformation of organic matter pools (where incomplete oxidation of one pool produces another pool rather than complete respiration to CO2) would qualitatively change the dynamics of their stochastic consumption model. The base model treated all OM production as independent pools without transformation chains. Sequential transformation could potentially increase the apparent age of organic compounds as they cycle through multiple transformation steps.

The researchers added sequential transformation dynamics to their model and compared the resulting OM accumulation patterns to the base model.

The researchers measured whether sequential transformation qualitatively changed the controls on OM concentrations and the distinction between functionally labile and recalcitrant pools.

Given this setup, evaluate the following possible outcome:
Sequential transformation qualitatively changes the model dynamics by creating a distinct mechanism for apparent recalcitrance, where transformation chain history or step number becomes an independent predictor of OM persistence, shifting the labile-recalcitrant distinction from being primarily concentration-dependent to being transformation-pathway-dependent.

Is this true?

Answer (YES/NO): NO